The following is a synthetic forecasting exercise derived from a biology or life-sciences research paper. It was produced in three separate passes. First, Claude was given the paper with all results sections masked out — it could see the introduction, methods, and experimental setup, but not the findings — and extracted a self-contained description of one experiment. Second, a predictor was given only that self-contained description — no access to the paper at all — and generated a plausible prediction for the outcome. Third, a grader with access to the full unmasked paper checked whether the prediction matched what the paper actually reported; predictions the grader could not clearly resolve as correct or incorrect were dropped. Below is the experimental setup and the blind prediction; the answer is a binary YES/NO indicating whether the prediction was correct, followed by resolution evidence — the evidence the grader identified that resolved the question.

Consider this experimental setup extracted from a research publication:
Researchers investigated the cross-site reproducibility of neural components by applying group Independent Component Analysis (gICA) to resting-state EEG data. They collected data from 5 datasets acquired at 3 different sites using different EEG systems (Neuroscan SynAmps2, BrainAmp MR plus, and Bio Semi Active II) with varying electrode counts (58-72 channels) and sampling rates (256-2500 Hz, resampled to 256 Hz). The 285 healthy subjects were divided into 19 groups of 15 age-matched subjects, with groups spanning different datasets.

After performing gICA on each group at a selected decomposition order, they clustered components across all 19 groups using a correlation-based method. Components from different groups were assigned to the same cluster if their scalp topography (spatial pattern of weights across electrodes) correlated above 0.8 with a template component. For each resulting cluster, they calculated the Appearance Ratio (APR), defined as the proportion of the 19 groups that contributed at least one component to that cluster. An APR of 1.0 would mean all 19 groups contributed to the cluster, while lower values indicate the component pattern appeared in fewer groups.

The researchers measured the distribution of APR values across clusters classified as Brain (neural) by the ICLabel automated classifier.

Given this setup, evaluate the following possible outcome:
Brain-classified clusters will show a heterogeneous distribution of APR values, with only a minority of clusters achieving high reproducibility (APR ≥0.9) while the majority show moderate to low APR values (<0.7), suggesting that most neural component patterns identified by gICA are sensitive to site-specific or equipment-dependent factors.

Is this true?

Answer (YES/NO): NO